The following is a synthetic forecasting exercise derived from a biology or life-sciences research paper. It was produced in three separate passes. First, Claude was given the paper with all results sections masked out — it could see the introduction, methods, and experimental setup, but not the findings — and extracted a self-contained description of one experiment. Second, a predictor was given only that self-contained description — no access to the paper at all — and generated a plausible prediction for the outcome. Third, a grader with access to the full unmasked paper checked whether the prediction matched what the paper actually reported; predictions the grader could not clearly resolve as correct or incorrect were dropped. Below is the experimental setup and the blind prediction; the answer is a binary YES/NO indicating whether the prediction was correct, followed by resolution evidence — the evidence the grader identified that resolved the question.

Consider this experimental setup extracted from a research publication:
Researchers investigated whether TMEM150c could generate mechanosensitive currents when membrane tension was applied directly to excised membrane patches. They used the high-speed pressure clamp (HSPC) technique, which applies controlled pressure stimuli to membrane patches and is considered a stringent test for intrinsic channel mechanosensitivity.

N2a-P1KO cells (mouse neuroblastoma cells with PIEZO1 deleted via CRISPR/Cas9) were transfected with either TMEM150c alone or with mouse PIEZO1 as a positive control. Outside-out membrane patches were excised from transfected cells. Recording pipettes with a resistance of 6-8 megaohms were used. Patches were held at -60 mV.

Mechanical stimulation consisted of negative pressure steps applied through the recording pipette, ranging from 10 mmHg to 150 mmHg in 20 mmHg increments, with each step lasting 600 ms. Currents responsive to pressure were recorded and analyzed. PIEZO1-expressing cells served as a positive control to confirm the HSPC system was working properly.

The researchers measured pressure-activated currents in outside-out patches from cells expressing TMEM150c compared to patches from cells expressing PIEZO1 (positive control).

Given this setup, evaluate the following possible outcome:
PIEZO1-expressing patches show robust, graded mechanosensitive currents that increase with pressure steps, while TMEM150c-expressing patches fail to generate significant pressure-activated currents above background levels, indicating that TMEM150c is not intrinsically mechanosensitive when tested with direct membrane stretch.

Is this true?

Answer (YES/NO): YES